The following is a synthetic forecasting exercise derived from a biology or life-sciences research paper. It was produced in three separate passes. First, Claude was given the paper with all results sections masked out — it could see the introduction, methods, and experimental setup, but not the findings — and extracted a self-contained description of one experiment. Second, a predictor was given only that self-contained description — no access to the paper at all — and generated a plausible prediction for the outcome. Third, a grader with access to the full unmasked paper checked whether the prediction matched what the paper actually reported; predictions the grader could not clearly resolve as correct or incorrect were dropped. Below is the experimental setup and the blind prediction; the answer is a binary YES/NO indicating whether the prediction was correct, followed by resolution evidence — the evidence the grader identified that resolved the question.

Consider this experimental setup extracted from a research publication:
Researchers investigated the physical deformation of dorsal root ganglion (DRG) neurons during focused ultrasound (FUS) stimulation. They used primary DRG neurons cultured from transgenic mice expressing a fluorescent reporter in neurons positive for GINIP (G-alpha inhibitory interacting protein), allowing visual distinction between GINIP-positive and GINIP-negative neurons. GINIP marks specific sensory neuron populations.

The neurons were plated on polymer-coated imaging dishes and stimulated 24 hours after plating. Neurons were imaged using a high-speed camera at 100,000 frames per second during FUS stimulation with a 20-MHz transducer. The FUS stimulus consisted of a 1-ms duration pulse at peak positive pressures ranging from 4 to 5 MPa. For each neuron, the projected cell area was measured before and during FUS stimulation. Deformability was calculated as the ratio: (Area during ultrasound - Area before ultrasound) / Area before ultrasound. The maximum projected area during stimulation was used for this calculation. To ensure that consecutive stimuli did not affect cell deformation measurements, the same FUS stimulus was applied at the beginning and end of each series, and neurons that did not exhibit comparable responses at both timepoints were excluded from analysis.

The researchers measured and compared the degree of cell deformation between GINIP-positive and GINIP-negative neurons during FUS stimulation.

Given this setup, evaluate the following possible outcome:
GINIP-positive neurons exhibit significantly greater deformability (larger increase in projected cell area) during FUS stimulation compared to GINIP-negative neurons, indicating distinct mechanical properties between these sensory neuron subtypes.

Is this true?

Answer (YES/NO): NO